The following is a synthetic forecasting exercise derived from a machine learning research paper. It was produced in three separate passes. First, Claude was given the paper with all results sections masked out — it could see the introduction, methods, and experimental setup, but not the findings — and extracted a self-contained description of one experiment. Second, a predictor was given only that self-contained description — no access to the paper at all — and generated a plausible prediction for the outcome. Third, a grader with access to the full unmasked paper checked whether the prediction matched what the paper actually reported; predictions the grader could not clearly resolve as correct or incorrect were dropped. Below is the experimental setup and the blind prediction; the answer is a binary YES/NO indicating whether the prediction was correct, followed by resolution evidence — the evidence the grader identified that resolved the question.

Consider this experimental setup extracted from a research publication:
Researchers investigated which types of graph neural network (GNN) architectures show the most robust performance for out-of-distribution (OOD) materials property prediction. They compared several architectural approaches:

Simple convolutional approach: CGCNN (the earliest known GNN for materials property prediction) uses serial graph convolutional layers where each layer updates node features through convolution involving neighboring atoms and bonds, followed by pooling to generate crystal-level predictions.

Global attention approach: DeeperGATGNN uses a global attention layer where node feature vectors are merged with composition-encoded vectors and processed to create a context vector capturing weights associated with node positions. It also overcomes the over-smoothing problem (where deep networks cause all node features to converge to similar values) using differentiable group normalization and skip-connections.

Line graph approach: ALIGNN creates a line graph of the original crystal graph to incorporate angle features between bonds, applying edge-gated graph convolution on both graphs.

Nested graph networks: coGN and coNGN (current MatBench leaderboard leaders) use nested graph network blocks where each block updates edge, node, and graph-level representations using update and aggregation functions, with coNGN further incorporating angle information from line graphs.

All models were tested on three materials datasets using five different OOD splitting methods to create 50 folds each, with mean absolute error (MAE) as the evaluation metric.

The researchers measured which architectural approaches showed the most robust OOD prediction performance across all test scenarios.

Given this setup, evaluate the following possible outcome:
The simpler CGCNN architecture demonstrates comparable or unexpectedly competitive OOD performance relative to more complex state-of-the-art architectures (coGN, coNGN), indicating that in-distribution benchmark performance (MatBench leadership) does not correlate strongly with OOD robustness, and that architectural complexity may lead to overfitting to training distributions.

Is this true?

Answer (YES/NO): YES